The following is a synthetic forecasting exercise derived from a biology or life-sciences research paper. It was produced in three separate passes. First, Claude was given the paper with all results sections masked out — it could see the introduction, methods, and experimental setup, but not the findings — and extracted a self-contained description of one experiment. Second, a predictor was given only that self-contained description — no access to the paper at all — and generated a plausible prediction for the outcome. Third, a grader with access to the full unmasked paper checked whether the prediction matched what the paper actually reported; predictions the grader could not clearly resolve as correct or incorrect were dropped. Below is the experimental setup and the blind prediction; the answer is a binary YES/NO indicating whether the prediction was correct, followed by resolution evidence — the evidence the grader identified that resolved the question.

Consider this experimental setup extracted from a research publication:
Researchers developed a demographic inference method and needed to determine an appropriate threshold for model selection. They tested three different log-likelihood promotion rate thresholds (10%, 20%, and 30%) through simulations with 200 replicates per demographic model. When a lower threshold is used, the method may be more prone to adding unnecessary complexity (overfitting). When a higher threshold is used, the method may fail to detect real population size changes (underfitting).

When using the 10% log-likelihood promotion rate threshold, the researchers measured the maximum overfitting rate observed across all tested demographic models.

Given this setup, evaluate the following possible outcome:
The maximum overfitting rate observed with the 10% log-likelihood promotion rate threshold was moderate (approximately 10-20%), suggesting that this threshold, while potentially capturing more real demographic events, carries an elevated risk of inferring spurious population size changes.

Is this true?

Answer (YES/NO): NO